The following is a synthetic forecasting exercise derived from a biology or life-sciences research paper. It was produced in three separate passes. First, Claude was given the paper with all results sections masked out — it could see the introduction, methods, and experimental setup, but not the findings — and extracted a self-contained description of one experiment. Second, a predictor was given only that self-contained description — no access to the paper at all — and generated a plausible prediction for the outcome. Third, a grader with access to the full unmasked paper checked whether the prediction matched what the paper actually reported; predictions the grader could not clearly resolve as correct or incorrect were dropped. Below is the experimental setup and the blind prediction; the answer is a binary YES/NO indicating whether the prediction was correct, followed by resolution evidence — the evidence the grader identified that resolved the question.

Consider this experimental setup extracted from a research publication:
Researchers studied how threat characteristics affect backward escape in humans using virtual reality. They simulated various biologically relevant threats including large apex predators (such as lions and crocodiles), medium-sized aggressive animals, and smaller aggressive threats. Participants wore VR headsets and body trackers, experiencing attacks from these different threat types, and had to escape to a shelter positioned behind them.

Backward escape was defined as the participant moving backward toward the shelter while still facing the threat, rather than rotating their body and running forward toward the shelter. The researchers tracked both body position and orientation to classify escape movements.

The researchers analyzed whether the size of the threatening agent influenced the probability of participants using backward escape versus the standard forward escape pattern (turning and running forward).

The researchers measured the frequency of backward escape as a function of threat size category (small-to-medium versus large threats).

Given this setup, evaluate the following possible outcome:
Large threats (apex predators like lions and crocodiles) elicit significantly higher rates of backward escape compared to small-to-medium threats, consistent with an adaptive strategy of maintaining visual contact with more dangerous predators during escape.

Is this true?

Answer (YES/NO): NO